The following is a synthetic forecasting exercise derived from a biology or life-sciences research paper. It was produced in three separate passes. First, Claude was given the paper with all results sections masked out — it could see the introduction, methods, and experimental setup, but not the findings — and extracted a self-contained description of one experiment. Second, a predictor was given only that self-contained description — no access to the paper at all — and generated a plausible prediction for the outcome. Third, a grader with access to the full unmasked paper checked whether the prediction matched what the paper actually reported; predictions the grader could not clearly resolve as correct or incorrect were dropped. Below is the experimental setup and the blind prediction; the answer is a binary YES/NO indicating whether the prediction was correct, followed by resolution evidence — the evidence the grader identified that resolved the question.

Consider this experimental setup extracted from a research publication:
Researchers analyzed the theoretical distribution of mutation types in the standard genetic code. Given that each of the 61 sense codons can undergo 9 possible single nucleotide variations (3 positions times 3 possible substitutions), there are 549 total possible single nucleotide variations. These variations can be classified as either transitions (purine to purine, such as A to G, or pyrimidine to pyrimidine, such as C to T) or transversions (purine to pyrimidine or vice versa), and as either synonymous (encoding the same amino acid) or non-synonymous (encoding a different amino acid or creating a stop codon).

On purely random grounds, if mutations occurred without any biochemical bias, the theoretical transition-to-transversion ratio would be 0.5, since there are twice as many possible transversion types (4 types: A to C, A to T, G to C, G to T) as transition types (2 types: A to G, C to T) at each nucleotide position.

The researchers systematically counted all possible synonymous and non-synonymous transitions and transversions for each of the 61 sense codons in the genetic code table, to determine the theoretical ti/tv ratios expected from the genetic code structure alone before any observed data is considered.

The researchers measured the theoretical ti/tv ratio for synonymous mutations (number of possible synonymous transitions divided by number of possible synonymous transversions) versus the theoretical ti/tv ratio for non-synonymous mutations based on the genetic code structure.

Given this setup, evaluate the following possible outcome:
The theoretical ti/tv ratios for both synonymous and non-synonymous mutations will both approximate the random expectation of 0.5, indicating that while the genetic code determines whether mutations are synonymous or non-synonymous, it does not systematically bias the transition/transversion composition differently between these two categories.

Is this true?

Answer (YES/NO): NO